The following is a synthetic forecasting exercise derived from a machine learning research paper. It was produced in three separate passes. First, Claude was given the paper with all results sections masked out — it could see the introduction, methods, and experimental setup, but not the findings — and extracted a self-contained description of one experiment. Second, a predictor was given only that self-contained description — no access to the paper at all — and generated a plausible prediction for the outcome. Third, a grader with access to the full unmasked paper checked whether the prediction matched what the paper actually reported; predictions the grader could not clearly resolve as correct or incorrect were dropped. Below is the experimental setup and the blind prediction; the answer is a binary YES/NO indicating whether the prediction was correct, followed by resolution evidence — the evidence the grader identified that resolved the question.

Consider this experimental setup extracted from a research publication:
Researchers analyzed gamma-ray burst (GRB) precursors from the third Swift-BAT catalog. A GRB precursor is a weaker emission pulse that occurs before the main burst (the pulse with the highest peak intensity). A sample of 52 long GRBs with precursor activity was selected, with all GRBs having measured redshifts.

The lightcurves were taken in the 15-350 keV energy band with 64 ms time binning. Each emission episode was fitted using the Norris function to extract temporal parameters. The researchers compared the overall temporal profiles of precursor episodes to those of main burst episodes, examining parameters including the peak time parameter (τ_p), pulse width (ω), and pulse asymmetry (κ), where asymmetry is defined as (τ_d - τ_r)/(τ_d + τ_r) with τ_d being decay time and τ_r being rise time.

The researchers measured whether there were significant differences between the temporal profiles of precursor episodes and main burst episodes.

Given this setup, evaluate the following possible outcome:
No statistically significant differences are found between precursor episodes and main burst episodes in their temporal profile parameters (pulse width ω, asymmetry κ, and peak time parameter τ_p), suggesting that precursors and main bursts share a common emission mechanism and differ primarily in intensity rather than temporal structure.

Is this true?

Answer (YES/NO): YES